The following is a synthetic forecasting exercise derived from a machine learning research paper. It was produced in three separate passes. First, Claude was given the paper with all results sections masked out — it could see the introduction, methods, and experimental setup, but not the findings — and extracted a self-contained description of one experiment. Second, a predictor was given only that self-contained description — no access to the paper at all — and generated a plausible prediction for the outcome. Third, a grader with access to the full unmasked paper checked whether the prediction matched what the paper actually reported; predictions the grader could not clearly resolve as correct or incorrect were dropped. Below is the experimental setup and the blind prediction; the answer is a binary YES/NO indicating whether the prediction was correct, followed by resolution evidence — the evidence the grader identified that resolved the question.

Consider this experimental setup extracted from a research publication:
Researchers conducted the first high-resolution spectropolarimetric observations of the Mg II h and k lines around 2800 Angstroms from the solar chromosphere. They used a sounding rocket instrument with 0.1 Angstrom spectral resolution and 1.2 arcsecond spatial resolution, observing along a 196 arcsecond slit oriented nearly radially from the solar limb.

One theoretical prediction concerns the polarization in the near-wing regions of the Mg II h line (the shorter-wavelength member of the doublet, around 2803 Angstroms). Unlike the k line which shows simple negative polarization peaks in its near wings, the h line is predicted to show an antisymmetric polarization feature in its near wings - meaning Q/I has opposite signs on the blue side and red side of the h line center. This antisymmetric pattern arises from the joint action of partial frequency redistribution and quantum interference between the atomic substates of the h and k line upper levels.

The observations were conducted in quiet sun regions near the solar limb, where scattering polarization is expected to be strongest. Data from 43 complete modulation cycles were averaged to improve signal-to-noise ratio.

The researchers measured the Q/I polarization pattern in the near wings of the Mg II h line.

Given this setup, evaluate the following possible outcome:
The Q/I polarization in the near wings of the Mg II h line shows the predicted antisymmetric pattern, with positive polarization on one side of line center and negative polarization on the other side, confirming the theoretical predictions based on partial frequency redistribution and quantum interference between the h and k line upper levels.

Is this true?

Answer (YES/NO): YES